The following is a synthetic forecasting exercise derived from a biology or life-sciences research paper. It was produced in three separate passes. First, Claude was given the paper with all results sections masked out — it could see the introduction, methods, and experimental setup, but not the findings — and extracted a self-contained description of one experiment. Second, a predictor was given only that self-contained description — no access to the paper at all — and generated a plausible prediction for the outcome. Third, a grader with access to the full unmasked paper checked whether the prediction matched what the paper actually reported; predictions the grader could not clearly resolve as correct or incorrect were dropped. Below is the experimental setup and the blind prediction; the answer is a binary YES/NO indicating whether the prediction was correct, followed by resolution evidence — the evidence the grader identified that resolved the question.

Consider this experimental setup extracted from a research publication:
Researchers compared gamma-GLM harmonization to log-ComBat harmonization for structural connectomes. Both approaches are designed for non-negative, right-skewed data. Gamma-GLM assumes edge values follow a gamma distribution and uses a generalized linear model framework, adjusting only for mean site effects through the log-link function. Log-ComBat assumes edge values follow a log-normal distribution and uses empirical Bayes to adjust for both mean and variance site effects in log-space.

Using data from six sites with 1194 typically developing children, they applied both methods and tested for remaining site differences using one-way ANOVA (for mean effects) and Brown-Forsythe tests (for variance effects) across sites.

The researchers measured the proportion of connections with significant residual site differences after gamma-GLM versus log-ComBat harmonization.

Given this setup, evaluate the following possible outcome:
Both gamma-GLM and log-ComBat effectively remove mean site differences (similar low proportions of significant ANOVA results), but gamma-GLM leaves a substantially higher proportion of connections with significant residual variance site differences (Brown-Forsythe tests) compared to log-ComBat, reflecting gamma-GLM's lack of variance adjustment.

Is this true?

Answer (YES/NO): YES